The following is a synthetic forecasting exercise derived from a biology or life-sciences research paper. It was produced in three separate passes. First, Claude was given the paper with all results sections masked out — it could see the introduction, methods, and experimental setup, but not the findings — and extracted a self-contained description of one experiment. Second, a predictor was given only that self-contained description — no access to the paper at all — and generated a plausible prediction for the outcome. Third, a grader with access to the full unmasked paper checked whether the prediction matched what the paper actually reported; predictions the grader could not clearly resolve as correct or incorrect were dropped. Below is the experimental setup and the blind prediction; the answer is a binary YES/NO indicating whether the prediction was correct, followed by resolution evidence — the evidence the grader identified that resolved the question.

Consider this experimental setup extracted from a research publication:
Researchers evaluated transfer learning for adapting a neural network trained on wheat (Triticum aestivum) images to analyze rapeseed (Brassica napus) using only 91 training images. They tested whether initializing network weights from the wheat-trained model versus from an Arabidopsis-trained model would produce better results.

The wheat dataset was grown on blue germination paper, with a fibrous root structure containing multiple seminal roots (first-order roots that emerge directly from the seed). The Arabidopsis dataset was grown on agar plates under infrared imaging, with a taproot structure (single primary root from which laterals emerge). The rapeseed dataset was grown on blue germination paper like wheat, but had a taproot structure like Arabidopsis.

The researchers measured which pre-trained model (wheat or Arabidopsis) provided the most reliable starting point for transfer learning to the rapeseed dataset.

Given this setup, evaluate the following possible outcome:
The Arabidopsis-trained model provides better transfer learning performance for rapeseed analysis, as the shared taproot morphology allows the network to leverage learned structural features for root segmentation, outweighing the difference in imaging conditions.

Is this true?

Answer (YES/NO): NO